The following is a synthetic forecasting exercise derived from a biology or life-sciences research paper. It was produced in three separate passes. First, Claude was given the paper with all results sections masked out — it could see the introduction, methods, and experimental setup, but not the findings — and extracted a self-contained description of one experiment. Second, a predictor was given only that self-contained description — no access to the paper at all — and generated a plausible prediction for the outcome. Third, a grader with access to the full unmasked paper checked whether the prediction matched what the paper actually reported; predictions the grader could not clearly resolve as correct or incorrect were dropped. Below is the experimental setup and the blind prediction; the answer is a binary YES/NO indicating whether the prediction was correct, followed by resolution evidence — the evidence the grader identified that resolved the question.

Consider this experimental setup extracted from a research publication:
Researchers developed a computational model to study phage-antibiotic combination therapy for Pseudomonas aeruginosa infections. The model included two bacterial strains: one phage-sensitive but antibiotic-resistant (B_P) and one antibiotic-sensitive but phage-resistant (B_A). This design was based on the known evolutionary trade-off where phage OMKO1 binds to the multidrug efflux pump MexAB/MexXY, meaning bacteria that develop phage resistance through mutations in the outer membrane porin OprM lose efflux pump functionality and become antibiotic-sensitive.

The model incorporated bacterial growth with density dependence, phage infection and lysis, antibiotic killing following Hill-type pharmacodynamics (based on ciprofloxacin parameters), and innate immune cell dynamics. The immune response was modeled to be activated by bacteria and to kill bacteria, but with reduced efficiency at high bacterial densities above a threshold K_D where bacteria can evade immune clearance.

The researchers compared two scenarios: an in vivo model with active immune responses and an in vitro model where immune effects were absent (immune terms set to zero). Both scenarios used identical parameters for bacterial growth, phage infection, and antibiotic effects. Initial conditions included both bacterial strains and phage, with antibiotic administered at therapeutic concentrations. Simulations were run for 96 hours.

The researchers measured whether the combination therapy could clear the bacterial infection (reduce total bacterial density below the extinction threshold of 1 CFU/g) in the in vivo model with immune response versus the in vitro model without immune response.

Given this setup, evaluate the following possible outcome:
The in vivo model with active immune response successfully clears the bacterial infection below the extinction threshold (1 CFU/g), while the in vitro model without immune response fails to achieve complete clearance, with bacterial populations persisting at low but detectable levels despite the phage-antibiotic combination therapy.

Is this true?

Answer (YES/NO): NO